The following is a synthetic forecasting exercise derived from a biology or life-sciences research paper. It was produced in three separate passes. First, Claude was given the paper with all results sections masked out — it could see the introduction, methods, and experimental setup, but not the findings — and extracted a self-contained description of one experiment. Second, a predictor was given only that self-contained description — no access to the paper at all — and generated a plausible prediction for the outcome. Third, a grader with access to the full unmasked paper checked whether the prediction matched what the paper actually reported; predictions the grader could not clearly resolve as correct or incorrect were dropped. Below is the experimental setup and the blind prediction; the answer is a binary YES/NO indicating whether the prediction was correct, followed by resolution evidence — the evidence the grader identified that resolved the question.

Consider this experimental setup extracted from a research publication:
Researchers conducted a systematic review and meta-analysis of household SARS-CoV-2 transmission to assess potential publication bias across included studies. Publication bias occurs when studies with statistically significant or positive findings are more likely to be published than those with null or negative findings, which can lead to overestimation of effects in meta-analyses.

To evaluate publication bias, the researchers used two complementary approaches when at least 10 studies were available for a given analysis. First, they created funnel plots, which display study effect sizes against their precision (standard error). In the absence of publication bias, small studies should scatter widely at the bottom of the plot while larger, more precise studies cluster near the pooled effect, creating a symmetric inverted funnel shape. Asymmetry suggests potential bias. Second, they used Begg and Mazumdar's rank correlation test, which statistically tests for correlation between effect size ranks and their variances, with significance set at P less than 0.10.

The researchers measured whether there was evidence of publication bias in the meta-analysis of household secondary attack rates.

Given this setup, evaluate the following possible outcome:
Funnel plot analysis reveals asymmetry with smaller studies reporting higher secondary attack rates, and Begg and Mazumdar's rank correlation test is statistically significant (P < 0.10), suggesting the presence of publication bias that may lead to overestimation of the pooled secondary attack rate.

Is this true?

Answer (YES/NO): NO